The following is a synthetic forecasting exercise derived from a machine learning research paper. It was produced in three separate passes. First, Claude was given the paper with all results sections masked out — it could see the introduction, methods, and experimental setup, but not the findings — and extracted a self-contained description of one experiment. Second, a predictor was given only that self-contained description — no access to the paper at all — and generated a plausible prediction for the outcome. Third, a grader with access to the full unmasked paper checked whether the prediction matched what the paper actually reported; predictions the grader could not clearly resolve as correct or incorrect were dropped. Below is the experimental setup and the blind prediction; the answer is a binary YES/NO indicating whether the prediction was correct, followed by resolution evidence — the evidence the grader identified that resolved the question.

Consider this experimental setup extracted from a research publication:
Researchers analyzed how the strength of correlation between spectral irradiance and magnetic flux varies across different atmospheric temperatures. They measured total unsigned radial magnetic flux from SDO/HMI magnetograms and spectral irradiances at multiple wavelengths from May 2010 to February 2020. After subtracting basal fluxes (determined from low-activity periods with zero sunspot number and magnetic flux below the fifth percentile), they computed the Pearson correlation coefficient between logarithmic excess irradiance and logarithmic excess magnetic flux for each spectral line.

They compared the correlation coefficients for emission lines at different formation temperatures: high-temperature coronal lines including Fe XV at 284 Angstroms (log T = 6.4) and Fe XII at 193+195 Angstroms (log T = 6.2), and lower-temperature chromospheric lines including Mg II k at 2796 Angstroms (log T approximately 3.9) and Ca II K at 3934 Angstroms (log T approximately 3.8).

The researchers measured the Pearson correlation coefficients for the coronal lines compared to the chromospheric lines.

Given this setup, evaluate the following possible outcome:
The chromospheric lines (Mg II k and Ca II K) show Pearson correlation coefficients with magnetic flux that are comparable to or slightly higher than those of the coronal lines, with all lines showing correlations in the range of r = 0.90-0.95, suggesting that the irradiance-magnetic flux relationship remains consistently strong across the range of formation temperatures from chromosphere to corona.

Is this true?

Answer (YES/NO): NO